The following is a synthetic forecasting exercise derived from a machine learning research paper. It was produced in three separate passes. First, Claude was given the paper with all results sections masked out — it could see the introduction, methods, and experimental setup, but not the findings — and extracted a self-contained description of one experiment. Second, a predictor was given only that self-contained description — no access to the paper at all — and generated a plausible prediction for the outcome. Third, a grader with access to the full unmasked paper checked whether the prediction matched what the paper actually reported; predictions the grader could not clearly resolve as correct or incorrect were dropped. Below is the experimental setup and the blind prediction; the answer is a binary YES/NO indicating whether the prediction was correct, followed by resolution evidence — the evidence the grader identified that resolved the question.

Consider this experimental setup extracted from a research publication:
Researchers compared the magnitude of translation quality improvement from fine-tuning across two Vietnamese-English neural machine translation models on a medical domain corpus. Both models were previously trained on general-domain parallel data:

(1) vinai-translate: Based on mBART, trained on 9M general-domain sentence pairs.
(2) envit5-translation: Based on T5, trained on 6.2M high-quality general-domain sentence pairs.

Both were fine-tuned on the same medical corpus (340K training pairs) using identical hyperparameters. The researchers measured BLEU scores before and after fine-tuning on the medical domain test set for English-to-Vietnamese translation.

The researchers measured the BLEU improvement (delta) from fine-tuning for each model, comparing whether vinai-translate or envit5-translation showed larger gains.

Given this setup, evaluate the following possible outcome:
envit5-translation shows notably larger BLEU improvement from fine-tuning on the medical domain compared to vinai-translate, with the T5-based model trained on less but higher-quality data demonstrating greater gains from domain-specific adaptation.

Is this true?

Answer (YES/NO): NO